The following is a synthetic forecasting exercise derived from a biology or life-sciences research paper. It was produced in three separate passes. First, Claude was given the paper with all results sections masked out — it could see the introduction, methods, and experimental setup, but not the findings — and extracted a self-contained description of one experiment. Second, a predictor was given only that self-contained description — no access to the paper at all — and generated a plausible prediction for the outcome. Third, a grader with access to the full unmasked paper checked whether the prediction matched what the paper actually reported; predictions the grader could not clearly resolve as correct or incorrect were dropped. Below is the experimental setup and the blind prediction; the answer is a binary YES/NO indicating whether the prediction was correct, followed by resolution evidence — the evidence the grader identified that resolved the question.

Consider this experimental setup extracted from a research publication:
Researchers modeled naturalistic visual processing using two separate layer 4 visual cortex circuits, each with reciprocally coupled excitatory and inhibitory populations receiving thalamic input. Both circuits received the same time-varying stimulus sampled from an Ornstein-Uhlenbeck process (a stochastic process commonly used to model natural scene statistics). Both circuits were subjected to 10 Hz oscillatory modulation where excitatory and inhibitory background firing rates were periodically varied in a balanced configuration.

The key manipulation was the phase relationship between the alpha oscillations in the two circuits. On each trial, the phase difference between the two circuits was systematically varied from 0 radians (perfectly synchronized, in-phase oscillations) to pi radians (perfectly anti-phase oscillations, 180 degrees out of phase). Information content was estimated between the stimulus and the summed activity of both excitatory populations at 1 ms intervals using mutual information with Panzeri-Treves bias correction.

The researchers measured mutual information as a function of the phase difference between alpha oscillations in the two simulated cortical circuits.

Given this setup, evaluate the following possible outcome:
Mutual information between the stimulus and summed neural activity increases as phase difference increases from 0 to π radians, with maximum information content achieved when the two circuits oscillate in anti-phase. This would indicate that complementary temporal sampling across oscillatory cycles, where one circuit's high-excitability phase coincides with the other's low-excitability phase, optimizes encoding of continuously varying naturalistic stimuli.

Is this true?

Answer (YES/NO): NO